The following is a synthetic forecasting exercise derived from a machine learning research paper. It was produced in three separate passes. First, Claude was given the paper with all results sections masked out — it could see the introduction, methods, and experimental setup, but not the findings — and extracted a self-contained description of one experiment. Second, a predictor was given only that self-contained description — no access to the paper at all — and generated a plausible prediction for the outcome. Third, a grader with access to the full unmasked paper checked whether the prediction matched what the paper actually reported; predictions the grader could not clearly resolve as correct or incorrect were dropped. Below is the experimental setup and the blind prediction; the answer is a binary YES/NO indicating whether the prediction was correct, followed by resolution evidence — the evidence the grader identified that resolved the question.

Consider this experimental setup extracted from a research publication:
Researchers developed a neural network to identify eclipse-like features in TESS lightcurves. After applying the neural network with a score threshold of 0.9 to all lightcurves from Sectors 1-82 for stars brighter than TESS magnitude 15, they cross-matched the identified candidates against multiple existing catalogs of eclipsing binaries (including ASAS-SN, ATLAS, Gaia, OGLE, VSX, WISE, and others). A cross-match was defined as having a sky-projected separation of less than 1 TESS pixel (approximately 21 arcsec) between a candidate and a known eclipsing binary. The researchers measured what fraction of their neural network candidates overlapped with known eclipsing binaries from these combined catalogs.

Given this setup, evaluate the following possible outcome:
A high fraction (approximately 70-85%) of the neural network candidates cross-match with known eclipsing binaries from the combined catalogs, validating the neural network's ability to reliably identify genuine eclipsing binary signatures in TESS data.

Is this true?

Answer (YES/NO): NO